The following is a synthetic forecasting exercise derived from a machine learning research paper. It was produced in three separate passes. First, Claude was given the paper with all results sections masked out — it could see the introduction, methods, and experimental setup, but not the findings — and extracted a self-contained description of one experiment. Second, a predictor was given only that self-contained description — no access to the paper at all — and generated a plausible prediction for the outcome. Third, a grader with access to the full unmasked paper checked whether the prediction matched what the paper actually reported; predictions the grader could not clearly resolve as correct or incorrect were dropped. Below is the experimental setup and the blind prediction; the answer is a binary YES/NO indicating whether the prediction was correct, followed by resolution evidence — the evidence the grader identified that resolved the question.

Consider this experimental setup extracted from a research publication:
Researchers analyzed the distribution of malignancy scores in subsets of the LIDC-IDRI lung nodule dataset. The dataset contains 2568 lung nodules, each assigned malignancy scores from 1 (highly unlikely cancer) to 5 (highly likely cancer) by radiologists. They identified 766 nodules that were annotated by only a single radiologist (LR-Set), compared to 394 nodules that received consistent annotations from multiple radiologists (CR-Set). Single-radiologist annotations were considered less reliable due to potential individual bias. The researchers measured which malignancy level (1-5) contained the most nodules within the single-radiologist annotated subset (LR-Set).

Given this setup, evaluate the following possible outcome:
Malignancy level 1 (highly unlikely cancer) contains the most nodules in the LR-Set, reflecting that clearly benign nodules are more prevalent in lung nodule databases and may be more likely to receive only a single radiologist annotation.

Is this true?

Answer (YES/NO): NO